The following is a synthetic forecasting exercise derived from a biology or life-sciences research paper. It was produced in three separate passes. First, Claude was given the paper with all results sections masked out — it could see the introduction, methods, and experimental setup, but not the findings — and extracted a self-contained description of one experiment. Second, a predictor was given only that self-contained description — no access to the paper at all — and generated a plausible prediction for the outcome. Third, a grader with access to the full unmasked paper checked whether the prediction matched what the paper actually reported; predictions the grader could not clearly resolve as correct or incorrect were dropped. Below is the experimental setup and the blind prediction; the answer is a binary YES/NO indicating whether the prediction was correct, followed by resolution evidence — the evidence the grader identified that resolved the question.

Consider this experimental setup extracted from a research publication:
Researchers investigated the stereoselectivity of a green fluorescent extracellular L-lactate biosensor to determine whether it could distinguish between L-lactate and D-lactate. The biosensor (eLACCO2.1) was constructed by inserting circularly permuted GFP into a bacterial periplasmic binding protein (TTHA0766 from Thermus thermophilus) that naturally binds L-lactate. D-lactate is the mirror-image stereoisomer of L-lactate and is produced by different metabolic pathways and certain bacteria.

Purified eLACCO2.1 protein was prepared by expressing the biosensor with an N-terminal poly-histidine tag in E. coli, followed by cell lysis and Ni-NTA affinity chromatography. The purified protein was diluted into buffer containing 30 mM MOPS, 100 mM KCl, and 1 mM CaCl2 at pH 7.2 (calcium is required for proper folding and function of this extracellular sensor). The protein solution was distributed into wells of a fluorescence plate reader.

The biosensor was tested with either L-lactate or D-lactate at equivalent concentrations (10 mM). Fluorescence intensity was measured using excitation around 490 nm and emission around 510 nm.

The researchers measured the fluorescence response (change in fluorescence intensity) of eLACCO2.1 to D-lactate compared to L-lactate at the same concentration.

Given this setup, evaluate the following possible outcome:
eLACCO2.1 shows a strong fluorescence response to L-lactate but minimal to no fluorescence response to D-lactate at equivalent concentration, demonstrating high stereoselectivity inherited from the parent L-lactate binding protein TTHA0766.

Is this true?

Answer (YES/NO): NO